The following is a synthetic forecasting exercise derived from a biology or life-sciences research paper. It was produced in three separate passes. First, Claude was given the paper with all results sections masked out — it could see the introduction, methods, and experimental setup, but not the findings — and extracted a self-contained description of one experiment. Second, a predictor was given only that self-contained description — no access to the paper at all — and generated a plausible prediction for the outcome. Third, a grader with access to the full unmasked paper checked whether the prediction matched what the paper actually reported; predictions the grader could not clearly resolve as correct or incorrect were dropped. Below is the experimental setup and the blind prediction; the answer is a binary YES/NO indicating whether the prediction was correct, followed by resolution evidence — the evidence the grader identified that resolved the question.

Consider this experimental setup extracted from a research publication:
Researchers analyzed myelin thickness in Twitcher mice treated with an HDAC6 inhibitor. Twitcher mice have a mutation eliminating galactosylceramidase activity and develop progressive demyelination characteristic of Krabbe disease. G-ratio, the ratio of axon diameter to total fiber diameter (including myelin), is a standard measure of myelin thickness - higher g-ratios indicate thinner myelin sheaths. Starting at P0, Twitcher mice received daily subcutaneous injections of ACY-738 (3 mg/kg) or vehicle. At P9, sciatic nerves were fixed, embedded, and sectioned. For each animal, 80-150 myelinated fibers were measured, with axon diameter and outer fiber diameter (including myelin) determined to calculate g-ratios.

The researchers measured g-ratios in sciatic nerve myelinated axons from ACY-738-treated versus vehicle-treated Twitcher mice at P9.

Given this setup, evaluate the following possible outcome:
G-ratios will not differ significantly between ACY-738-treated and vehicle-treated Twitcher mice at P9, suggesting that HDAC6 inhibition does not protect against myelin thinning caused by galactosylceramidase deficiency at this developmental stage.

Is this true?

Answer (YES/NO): YES